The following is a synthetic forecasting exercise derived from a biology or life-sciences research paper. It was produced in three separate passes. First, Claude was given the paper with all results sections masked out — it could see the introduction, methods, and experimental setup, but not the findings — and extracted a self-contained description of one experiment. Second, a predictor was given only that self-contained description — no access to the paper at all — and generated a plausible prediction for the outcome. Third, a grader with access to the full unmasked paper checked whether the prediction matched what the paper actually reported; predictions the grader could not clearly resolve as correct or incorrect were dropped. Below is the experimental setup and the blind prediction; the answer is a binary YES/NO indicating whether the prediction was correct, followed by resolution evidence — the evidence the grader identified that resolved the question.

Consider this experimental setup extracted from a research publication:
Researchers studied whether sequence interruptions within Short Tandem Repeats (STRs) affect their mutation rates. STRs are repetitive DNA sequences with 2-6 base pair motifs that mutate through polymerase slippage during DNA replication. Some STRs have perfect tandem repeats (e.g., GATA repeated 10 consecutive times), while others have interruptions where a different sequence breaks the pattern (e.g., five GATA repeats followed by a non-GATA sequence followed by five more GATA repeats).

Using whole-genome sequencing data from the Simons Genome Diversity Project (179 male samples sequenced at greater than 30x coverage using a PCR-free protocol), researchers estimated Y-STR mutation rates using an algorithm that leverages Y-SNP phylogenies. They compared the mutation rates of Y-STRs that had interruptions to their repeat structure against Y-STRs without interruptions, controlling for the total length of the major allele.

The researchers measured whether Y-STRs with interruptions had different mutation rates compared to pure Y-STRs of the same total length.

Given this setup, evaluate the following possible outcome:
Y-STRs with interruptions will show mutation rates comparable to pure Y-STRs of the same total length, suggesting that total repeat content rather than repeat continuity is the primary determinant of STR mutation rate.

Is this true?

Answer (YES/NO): NO